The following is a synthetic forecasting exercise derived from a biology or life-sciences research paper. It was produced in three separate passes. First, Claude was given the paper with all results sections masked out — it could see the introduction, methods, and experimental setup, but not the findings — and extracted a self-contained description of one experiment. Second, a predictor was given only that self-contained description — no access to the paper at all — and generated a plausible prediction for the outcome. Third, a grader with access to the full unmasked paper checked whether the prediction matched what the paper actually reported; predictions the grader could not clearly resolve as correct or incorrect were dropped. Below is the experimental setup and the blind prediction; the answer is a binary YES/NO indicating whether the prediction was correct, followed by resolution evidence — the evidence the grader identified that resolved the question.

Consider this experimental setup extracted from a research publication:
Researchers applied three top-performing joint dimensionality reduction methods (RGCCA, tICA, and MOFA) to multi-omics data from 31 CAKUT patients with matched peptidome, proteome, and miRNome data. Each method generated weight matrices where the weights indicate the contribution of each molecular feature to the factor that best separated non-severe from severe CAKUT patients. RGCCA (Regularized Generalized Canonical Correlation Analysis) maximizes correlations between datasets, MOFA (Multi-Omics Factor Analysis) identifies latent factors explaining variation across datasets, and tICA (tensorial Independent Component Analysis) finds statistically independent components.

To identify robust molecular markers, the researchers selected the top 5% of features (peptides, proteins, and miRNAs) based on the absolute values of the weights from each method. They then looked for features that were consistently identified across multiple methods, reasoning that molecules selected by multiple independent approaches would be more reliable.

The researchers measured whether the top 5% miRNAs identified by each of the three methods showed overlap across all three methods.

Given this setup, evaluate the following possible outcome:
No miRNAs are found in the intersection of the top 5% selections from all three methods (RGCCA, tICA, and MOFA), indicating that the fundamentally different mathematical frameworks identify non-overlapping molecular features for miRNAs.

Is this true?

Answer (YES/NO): YES